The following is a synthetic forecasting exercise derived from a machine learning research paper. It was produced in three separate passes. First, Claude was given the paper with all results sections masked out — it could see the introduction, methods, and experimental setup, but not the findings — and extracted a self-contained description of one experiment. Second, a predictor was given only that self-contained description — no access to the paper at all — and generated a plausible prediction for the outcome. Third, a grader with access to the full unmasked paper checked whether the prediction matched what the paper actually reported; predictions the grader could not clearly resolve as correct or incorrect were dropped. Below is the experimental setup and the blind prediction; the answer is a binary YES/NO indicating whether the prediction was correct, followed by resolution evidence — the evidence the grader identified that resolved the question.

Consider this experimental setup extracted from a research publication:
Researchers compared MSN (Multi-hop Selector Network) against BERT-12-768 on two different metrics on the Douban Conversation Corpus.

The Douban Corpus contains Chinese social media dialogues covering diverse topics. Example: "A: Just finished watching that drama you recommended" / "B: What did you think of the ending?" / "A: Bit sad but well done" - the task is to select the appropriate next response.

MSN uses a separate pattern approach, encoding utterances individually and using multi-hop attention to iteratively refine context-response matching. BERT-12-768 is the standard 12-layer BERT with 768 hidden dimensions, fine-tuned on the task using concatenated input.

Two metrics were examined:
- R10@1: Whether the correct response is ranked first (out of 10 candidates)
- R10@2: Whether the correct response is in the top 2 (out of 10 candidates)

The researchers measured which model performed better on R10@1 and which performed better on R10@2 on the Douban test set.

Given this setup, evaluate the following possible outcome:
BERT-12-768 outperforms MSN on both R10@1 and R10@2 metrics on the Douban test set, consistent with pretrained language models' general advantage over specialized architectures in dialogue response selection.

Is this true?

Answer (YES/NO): NO